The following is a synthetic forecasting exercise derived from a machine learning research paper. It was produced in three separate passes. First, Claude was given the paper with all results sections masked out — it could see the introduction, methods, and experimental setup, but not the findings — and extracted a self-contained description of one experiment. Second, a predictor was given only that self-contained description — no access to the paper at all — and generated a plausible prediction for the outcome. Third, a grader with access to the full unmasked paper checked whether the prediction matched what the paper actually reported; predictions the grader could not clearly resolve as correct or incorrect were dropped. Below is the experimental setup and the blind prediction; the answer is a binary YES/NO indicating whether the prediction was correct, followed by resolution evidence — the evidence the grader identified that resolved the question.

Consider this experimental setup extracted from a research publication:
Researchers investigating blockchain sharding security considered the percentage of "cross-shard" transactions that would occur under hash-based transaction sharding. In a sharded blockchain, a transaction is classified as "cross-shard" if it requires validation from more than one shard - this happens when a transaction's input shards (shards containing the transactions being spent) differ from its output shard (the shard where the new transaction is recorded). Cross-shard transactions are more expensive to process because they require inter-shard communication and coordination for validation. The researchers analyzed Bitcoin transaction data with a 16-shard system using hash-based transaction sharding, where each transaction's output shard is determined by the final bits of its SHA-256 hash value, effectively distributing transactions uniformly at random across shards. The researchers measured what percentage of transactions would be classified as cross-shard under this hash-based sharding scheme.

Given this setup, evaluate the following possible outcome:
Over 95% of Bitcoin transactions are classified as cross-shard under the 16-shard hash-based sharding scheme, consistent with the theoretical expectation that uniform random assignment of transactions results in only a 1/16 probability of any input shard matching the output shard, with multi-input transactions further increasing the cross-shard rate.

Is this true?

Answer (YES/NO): YES